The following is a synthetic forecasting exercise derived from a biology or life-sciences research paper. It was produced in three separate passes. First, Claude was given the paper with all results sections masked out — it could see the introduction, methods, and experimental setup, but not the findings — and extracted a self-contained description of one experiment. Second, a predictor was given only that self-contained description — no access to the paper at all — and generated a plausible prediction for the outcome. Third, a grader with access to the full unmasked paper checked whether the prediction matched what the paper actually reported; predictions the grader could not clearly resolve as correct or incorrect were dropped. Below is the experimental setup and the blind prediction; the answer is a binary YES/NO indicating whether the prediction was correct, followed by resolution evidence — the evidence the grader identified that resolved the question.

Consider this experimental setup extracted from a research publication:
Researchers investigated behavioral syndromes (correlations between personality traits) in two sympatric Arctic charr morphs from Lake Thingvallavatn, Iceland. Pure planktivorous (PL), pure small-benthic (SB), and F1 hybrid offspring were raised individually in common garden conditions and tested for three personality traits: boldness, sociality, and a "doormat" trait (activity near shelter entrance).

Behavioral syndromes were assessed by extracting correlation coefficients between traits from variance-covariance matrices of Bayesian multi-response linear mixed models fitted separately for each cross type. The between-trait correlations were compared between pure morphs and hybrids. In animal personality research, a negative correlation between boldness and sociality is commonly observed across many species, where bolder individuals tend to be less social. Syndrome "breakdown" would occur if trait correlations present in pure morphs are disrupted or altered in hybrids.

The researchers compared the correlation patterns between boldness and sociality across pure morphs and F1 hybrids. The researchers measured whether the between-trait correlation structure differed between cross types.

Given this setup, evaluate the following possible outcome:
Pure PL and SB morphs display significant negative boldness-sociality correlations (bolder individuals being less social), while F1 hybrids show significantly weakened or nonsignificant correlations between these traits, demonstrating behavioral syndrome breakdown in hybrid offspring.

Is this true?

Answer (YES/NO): NO